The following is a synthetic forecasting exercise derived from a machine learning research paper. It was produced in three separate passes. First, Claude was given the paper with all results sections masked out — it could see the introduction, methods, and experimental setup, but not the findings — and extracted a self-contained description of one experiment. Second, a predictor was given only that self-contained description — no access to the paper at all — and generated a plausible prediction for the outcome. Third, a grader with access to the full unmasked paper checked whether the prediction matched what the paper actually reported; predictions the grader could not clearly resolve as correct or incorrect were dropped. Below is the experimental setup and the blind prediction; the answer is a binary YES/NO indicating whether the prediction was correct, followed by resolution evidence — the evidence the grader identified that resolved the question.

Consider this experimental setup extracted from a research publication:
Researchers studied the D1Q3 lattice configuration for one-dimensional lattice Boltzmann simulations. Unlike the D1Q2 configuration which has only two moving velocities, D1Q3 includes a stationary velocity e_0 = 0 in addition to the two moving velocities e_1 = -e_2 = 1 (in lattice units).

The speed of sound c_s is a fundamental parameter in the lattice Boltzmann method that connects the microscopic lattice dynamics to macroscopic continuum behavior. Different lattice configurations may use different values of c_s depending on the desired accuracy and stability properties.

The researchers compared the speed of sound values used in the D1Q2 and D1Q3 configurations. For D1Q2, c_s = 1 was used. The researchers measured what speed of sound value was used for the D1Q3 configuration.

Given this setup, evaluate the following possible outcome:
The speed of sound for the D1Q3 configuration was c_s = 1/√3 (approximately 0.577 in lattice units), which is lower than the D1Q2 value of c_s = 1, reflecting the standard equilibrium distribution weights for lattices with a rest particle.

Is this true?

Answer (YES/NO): YES